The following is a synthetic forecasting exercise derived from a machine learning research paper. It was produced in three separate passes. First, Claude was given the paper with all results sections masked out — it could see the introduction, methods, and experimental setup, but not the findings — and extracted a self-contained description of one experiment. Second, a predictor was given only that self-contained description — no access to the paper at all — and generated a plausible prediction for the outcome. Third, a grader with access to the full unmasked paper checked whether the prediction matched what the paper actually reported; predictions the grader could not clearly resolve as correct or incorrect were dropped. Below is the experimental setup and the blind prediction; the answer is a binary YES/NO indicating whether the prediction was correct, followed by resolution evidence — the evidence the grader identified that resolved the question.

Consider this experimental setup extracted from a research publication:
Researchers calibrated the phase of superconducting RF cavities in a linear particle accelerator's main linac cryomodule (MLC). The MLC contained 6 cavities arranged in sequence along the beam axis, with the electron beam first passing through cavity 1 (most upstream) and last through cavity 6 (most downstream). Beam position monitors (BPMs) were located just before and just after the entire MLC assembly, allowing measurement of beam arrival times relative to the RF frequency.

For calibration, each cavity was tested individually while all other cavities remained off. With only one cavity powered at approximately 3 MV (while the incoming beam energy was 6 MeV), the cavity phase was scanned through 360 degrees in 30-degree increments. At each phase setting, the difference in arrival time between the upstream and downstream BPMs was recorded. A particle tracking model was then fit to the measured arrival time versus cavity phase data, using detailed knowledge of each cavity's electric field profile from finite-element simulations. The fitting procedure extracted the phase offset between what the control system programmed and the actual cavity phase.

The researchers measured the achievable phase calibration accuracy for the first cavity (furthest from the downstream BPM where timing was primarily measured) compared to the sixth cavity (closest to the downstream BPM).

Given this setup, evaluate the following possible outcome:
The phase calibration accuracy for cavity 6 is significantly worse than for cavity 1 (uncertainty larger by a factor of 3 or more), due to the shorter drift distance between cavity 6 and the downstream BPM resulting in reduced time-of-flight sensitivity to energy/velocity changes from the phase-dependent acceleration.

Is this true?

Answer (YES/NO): YES